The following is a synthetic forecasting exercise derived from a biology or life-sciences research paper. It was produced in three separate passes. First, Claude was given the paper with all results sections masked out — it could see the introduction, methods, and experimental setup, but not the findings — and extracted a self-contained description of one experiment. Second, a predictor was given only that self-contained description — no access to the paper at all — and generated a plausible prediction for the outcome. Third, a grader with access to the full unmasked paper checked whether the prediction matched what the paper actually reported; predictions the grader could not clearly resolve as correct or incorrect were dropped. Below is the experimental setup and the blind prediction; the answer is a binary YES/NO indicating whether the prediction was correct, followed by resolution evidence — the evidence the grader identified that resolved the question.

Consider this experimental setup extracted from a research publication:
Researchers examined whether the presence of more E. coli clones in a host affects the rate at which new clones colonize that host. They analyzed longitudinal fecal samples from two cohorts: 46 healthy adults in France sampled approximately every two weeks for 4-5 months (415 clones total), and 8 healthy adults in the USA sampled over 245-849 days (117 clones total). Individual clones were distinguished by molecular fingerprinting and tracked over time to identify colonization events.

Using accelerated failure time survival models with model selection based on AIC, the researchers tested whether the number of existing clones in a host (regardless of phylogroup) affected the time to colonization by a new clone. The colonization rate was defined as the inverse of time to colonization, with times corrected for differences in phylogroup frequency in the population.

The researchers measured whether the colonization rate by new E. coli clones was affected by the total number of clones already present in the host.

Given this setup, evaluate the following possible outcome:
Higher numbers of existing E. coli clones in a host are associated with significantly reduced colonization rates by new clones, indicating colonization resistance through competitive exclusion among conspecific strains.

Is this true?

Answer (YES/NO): NO